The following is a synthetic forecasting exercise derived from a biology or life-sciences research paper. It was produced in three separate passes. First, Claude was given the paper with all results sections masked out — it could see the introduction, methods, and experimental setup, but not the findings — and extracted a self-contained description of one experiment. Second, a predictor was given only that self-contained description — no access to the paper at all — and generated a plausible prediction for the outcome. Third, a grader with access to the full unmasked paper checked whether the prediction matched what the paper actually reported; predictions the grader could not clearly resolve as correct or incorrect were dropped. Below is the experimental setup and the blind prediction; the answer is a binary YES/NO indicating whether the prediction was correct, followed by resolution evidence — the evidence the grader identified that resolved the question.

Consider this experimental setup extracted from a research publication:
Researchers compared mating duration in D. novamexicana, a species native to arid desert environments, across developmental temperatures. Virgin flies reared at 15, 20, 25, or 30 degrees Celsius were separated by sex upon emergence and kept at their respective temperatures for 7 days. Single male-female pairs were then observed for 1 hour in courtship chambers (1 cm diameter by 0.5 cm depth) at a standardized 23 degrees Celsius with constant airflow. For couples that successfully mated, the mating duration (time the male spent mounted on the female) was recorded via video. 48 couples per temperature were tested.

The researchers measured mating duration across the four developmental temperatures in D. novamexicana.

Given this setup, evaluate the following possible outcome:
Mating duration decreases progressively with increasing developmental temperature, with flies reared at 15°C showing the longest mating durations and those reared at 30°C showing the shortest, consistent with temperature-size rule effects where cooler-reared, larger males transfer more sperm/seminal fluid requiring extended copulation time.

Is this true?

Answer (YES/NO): NO